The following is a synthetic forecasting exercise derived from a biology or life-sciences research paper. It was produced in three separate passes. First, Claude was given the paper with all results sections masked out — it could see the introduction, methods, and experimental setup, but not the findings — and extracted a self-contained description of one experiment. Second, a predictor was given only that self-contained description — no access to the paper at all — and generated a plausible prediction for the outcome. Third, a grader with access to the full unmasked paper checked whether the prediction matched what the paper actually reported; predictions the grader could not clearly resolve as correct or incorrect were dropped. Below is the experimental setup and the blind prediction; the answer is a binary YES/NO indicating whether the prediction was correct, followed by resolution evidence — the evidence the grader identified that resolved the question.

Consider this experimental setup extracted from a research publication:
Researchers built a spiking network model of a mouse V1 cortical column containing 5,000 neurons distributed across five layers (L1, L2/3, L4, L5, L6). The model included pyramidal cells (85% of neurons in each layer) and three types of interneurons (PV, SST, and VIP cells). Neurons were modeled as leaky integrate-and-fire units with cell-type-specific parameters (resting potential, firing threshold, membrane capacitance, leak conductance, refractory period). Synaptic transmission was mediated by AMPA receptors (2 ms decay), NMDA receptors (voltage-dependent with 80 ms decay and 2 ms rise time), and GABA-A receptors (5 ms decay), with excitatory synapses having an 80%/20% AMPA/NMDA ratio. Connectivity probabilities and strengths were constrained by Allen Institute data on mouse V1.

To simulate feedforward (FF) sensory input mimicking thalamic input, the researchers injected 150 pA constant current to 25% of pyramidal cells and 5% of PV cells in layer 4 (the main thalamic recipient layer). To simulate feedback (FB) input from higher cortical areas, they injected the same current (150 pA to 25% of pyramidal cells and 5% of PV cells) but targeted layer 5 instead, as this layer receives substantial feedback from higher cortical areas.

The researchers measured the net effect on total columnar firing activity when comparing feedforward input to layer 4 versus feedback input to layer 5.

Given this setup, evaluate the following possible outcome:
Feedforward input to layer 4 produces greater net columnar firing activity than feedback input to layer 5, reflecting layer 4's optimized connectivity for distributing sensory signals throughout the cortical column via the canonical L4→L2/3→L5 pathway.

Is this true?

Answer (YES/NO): YES